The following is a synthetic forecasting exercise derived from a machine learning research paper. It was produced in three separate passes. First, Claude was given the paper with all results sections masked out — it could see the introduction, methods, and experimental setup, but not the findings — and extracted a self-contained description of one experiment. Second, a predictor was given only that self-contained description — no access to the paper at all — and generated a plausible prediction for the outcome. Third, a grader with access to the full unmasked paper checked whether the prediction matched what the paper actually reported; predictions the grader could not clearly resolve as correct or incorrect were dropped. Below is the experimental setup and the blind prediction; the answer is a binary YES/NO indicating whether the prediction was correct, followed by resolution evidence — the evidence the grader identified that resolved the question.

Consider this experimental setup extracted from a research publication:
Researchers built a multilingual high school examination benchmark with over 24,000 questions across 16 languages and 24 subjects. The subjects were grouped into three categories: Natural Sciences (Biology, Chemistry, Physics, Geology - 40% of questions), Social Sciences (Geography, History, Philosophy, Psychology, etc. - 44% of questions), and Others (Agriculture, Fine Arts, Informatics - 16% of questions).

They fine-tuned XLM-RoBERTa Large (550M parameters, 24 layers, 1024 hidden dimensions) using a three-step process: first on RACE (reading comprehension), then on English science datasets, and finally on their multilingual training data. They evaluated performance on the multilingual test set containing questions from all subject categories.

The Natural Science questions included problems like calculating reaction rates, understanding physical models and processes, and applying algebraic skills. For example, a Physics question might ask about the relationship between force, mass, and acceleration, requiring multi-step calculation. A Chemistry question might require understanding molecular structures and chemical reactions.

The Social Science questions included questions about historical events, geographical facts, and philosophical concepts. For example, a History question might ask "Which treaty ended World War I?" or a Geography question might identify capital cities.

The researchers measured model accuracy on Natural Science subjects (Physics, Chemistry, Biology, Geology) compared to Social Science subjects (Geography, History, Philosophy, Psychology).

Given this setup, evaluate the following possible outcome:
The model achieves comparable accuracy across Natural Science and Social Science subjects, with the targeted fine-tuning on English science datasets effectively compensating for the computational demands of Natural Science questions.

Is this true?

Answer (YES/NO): NO